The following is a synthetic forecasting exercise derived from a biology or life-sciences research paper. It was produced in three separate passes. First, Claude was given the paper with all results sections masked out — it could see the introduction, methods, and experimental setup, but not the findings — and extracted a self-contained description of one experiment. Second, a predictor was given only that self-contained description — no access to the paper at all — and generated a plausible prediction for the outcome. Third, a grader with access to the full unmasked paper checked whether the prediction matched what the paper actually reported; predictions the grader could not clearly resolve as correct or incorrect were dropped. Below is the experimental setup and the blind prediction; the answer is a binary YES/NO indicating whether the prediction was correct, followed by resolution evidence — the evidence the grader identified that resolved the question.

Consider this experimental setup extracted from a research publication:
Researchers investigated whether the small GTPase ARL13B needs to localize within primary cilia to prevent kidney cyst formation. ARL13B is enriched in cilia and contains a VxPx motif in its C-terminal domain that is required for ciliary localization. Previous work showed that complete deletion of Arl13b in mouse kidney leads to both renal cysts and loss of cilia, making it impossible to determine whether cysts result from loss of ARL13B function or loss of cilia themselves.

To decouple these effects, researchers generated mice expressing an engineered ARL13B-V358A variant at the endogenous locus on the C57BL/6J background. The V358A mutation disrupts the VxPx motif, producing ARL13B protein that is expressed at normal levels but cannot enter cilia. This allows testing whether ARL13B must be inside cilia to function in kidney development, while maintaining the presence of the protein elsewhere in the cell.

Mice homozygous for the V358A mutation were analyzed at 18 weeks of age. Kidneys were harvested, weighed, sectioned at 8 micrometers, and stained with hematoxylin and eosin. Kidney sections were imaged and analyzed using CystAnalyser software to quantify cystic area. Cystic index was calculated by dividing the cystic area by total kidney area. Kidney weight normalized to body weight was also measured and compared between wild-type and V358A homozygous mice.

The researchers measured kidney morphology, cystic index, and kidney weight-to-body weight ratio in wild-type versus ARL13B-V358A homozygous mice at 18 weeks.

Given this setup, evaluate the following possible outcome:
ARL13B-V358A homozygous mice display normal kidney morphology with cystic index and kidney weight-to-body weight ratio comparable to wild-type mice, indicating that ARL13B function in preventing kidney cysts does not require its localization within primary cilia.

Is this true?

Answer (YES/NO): NO